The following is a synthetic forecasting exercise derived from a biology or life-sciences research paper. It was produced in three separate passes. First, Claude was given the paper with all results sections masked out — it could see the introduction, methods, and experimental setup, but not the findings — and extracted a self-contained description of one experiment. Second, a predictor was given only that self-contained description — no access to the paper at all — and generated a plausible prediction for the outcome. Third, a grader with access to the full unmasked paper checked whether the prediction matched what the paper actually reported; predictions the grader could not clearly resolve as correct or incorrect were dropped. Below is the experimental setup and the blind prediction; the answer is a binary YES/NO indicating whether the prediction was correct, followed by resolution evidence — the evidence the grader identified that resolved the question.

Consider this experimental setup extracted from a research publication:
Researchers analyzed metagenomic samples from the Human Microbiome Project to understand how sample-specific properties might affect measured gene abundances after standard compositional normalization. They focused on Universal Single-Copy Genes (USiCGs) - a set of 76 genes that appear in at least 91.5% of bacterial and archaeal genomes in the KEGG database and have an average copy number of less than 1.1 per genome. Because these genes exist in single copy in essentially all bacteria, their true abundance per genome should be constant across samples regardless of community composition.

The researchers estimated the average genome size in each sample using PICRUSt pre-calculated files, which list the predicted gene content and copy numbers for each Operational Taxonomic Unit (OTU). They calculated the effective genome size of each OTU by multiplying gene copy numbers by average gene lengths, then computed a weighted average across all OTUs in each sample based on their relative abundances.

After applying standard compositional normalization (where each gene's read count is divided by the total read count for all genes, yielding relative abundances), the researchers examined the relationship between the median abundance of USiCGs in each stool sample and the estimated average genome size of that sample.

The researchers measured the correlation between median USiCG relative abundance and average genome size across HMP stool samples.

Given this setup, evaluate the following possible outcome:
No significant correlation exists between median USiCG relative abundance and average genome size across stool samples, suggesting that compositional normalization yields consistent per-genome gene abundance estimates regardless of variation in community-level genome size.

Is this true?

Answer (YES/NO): NO